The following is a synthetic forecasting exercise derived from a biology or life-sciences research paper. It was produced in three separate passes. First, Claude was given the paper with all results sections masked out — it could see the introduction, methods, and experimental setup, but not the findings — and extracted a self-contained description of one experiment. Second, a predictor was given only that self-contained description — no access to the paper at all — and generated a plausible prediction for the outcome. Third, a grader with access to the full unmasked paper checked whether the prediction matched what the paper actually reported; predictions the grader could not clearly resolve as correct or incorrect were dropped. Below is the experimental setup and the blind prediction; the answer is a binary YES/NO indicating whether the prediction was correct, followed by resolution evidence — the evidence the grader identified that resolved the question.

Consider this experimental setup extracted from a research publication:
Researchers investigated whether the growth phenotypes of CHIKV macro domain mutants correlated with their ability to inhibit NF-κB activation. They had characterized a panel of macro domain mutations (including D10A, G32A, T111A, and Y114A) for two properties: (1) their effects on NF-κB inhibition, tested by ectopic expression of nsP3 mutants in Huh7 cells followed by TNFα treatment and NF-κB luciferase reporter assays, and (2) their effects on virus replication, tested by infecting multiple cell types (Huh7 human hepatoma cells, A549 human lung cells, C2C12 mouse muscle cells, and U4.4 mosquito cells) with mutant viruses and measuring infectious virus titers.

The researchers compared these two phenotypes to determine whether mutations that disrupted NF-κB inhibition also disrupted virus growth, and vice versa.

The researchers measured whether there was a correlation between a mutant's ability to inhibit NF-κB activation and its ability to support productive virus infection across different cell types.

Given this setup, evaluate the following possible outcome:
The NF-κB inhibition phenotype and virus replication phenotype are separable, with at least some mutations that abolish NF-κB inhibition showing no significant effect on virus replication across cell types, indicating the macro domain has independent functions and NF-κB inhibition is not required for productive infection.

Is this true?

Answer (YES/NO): YES